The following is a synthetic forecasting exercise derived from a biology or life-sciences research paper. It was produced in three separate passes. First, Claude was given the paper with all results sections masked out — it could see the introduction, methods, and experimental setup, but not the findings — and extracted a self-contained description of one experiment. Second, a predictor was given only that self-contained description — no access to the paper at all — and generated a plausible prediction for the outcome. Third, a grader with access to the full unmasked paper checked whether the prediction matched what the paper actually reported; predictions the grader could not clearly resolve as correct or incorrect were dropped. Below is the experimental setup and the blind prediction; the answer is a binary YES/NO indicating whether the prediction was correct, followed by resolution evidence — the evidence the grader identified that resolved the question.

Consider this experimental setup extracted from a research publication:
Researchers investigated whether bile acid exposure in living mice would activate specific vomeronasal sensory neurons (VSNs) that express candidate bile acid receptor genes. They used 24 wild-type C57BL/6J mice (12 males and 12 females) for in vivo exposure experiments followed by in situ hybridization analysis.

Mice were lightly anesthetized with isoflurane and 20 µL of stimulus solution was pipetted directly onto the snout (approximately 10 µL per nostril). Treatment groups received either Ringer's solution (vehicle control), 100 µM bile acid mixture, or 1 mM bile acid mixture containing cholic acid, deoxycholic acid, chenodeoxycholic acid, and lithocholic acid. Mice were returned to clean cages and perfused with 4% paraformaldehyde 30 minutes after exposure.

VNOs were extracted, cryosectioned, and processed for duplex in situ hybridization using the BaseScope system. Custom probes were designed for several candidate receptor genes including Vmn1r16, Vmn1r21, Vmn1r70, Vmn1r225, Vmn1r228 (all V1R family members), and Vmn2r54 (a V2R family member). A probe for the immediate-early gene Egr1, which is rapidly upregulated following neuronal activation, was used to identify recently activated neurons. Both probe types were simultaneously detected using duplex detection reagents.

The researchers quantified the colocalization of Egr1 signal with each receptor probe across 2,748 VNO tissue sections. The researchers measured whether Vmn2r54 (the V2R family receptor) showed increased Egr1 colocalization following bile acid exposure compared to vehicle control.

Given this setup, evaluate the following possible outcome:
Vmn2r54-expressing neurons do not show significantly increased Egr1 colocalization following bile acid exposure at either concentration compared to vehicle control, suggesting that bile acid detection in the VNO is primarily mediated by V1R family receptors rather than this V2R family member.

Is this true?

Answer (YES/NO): YES